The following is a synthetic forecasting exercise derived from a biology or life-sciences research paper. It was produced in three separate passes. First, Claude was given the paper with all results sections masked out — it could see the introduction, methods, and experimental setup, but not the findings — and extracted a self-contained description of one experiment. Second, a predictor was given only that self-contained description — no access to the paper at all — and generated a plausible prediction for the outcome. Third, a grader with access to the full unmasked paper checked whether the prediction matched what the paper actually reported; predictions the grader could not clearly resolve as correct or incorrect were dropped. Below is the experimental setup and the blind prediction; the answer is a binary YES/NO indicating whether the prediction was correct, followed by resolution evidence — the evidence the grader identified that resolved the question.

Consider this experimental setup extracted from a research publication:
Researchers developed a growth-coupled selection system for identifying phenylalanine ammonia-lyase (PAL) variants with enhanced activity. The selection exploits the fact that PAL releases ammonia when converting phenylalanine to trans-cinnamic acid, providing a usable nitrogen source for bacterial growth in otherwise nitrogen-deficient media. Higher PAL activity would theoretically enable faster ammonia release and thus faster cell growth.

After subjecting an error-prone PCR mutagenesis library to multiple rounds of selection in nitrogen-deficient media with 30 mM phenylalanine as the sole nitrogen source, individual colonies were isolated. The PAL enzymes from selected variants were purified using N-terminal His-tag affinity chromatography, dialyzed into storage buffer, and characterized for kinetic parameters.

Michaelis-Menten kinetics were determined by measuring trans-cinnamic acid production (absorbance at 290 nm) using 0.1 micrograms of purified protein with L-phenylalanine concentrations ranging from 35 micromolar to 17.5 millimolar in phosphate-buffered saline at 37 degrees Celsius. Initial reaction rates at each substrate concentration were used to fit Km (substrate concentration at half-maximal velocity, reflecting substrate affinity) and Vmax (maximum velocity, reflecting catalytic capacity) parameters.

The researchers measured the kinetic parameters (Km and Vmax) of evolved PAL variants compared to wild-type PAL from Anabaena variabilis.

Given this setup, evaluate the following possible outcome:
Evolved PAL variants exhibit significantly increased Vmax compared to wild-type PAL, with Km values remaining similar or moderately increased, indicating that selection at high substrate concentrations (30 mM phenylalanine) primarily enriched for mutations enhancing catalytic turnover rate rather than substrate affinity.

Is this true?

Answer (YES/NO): YES